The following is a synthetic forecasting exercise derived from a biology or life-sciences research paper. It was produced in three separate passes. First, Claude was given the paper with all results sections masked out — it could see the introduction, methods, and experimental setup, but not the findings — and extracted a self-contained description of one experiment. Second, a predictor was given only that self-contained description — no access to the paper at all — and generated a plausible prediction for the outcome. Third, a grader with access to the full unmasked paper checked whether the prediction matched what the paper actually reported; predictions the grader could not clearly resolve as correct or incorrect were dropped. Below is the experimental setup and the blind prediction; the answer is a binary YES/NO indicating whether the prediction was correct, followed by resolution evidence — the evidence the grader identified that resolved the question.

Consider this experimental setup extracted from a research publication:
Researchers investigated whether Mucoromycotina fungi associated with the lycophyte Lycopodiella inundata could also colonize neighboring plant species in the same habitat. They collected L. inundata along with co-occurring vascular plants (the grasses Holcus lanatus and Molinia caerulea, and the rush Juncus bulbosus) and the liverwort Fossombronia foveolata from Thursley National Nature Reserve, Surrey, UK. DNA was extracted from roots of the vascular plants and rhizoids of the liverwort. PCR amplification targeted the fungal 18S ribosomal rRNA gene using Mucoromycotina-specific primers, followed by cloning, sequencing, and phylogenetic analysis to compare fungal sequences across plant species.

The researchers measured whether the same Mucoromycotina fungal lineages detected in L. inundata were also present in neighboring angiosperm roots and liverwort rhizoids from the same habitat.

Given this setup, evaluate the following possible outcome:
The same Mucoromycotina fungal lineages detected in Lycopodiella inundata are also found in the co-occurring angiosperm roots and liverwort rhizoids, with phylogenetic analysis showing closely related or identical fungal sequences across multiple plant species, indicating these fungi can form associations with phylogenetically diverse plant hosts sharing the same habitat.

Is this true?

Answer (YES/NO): YES